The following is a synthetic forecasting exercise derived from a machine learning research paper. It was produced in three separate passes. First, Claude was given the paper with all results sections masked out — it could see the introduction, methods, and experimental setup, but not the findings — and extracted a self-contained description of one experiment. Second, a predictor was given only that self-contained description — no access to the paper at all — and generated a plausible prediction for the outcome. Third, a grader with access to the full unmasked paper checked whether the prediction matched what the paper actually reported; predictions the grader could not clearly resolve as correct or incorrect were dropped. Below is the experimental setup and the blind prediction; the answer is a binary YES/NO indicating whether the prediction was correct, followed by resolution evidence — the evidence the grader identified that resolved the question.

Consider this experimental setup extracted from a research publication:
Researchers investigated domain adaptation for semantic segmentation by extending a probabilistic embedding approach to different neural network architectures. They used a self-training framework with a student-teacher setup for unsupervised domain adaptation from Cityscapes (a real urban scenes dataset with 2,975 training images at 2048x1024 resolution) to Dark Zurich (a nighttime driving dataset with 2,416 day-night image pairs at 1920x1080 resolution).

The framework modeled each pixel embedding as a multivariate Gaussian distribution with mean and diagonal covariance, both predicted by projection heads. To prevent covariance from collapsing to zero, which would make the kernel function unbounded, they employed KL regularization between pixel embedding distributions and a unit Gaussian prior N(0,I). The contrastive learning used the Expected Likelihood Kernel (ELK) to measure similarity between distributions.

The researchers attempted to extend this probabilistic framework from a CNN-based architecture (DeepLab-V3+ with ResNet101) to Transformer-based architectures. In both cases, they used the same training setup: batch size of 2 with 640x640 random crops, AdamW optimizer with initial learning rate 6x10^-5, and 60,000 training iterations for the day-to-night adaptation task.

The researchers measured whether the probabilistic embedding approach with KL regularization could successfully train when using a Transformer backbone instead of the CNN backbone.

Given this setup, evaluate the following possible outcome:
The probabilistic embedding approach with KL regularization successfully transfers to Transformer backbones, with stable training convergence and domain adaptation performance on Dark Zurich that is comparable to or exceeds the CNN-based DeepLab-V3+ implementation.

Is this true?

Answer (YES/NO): NO